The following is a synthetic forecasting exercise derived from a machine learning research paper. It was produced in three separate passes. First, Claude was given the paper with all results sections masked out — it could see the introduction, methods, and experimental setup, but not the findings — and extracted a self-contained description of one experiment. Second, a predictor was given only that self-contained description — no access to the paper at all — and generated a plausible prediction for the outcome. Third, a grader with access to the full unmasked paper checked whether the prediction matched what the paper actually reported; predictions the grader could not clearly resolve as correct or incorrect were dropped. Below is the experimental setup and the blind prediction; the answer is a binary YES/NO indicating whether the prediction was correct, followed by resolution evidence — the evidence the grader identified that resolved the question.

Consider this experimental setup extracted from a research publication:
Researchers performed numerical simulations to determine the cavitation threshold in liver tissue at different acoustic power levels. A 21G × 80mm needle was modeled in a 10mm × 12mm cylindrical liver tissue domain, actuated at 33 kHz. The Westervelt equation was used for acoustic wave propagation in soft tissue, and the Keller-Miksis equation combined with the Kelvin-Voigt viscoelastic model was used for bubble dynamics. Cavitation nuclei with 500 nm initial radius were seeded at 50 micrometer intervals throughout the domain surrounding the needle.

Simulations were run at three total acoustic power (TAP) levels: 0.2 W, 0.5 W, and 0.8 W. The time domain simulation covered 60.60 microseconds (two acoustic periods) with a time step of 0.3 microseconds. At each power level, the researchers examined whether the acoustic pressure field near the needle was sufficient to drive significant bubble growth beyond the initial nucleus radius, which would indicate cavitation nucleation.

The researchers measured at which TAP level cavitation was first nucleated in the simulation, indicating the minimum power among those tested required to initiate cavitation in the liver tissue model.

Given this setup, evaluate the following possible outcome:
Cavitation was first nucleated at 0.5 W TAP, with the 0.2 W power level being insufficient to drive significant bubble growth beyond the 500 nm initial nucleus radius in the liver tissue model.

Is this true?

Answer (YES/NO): YES